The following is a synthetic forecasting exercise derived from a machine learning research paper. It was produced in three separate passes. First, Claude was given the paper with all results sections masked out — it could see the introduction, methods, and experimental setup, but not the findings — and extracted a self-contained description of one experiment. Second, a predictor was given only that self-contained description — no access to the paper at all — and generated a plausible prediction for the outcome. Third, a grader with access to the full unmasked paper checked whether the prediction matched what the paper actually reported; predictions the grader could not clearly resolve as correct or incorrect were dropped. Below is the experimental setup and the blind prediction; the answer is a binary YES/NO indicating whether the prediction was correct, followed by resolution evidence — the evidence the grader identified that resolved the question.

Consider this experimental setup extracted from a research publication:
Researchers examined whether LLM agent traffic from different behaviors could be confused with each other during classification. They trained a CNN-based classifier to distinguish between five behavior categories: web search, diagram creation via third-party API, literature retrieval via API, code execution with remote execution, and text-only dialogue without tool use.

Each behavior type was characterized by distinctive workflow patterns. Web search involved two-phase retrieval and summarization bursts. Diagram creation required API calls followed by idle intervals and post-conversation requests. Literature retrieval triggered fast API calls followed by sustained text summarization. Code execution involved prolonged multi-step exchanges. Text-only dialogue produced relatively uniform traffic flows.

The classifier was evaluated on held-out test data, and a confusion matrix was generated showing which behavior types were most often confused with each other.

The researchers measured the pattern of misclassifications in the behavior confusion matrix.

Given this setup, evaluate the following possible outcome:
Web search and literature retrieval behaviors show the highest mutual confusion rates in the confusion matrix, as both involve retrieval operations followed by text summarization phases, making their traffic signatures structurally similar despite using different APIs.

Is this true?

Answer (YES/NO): NO